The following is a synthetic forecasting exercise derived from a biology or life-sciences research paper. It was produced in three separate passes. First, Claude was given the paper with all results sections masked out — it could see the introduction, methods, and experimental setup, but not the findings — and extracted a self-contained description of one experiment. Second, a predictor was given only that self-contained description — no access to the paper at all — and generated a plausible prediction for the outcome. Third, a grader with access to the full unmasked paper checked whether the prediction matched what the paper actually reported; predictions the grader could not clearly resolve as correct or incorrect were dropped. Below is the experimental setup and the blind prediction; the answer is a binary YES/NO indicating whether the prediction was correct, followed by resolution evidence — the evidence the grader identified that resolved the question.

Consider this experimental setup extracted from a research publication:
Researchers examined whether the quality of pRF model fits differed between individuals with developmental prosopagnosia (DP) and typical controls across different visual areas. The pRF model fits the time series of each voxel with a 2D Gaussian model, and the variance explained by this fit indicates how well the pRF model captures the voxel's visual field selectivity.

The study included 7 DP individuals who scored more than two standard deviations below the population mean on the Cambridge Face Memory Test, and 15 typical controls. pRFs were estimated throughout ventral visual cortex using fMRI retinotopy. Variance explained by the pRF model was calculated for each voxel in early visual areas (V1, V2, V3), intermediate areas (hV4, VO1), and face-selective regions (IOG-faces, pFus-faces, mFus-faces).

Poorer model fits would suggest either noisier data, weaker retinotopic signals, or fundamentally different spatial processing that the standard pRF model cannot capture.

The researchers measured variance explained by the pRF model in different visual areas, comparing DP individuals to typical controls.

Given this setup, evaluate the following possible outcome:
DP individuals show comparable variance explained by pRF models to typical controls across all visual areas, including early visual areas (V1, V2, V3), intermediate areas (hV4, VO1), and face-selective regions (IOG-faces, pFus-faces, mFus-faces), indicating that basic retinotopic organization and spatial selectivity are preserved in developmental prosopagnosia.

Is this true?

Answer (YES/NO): YES